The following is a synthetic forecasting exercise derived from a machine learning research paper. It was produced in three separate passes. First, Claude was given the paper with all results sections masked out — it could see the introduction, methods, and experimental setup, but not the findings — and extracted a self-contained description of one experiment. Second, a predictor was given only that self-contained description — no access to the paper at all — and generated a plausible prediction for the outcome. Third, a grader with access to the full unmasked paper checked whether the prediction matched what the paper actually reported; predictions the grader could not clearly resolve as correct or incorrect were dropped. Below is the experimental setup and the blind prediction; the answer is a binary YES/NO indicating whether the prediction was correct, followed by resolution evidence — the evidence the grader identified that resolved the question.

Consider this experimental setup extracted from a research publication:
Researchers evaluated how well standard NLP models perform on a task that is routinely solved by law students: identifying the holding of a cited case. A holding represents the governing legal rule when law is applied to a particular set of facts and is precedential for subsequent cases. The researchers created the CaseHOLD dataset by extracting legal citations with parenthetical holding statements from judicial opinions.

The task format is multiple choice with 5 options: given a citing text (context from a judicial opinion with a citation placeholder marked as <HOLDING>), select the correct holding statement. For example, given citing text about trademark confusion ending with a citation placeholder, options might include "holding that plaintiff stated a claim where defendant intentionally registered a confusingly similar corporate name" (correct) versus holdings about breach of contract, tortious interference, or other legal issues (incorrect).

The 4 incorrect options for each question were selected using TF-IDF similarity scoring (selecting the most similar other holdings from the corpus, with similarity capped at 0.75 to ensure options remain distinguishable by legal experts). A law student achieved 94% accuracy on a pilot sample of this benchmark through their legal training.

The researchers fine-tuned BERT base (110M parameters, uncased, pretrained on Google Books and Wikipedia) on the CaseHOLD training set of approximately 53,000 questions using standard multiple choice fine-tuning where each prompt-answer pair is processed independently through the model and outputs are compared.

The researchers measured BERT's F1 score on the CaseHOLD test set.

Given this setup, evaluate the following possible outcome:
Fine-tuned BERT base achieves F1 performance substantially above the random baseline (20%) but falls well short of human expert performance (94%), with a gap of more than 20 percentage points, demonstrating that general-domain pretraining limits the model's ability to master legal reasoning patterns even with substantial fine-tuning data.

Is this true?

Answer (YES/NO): YES